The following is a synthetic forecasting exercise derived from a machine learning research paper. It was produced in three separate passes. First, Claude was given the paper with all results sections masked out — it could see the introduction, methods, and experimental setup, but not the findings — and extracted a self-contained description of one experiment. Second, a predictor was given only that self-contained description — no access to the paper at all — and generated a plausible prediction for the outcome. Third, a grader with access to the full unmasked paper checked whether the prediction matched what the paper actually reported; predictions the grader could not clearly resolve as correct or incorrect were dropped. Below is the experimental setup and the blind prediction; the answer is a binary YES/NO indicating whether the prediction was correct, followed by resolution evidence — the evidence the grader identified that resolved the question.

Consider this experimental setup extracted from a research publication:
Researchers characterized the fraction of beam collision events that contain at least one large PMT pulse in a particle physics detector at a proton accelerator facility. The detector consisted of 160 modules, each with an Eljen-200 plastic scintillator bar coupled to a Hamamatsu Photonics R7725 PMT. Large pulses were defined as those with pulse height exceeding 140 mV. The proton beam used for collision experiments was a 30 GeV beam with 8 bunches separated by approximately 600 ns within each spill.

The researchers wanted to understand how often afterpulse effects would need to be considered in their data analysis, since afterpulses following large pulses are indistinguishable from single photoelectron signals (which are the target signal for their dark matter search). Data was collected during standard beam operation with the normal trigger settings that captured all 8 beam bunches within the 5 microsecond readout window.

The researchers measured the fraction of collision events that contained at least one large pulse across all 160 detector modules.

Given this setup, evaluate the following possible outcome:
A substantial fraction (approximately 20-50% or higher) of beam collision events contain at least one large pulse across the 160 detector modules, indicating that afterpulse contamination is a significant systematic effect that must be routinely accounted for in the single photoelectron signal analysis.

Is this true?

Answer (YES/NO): YES